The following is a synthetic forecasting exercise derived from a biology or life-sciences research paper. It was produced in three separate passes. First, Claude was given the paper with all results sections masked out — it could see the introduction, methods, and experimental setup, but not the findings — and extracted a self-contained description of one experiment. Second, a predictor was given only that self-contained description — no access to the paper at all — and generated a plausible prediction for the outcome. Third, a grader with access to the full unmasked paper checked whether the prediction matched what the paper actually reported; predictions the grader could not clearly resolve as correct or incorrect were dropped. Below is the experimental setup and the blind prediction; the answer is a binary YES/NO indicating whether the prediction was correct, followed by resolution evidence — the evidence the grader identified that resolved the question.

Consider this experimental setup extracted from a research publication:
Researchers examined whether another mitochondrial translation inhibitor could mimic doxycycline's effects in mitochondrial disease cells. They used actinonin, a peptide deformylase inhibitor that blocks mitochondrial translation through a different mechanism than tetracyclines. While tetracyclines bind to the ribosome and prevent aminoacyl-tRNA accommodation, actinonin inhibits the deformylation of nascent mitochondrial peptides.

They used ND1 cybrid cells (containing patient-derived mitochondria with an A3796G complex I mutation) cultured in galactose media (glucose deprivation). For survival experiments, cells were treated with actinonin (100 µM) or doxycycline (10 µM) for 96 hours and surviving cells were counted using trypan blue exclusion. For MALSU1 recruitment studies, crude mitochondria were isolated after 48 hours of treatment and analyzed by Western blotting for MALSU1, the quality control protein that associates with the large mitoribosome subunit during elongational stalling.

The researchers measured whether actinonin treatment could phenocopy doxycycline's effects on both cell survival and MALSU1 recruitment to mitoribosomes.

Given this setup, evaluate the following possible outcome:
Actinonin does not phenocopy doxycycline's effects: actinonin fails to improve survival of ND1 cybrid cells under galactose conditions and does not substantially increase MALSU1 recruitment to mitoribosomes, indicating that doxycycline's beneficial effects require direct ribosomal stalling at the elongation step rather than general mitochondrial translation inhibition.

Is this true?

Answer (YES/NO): YES